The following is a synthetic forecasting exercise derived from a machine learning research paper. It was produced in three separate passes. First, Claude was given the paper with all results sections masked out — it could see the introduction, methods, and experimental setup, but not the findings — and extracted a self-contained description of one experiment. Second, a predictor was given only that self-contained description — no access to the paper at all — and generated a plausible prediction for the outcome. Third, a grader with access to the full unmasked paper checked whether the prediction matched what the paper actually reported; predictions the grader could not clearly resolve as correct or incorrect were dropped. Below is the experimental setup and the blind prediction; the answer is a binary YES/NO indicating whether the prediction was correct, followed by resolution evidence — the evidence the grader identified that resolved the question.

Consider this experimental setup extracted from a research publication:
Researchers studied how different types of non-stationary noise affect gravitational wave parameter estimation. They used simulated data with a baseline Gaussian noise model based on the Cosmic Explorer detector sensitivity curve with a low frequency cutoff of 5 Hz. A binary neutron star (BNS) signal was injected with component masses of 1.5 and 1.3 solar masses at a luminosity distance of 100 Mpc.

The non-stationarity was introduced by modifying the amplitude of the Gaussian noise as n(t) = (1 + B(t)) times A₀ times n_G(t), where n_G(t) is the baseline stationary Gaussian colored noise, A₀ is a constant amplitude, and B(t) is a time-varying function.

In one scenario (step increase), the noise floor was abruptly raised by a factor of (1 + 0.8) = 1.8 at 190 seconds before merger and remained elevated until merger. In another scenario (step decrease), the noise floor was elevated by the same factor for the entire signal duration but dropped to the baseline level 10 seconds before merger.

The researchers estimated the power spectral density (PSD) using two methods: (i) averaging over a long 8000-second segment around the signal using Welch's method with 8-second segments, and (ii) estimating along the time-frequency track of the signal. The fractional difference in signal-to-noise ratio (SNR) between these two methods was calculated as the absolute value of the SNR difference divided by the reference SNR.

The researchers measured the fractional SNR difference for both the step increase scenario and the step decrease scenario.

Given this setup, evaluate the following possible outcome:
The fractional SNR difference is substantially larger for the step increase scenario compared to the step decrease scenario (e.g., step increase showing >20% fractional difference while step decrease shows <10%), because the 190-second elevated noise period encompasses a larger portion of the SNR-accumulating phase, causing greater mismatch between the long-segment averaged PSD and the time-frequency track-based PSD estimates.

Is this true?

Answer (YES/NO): YES